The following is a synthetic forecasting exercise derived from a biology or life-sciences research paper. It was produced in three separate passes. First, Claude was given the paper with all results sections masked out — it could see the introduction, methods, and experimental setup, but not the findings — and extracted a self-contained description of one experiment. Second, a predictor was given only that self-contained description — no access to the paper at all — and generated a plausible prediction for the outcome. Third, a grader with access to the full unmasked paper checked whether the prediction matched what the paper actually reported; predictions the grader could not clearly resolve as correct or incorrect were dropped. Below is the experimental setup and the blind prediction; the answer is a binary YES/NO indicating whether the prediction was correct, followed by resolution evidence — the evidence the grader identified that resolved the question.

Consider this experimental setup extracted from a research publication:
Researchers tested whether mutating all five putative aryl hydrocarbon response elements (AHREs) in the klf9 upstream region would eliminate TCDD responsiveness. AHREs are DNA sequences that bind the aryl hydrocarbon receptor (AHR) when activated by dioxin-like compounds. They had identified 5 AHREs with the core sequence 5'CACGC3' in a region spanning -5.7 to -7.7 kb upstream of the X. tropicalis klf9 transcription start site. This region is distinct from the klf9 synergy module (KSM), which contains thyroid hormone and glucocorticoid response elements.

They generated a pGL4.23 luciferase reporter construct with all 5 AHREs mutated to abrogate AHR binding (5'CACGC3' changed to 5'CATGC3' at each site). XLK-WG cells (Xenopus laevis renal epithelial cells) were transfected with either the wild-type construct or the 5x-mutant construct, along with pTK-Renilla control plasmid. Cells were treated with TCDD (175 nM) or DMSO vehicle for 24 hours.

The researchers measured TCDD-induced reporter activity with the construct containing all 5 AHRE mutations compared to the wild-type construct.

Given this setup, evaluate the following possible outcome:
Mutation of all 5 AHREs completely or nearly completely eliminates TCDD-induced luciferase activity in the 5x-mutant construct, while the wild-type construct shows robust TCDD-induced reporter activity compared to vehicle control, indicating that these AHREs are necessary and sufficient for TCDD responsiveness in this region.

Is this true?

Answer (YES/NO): YES